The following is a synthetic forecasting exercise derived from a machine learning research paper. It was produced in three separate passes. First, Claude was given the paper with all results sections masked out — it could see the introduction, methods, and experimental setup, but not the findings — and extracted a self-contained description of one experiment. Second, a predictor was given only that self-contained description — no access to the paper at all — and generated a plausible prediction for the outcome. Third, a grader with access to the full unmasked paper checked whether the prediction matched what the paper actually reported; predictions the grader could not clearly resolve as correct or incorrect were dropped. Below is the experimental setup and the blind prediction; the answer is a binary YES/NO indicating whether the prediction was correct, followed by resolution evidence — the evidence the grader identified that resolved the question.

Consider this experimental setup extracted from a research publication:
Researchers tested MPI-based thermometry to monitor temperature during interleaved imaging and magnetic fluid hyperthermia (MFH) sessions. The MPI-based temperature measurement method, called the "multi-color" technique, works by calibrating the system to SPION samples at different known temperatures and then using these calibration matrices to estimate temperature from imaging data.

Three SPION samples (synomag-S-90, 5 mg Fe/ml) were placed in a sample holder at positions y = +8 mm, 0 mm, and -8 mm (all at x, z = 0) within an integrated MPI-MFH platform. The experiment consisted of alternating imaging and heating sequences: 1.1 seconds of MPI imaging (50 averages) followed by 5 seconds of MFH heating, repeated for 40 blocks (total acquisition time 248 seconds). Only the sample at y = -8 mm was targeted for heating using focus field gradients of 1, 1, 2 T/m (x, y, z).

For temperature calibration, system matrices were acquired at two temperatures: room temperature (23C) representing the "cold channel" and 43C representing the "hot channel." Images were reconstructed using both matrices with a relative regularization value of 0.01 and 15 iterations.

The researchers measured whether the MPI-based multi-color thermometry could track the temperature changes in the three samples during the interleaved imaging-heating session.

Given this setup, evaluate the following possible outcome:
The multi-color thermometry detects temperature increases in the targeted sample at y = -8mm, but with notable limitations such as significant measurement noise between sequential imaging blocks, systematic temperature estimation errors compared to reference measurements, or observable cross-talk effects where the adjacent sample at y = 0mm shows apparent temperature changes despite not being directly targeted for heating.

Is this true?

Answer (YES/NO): YES